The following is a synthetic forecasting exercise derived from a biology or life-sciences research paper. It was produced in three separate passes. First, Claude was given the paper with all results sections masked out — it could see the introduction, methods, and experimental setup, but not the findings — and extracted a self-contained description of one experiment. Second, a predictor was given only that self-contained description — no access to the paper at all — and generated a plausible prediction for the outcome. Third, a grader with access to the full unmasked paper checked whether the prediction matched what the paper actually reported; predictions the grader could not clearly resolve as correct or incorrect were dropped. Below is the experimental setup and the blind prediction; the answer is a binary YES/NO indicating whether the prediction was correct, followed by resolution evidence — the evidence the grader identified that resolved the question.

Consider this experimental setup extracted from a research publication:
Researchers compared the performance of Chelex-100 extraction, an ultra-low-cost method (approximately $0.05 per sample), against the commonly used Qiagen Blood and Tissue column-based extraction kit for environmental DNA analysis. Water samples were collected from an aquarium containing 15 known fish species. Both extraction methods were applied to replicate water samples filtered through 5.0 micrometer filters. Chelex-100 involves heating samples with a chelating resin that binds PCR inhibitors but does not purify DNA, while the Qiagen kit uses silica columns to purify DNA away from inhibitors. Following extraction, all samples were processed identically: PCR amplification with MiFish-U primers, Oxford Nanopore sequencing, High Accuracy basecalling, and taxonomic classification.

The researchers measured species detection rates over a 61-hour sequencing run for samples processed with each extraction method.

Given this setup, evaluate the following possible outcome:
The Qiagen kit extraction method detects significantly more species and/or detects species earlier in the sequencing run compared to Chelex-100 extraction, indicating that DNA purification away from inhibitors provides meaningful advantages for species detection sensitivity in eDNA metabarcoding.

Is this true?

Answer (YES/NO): YES